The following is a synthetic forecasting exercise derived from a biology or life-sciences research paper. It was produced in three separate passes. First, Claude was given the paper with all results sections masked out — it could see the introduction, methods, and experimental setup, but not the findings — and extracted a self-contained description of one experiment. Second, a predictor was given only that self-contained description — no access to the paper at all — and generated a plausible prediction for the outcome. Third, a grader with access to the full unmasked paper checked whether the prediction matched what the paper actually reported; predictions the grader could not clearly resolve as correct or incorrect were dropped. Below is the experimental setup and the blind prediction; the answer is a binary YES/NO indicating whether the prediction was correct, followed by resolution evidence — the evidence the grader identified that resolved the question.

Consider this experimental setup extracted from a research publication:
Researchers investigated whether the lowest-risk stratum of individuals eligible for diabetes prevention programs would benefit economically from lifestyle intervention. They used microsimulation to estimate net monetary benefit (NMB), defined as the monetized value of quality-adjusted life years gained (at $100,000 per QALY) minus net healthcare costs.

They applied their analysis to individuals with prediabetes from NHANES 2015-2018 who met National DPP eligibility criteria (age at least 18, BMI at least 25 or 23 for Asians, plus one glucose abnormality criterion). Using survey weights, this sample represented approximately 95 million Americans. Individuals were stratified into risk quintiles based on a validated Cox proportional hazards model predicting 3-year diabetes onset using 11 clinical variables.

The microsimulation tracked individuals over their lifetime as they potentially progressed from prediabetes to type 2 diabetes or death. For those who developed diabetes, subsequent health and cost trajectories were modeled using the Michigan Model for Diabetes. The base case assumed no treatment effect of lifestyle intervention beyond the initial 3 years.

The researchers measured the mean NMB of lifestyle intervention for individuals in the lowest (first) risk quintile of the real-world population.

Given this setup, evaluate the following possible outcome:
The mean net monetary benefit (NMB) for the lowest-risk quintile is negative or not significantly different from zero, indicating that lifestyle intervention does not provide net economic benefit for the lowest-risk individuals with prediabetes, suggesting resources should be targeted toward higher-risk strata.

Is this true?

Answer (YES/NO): NO